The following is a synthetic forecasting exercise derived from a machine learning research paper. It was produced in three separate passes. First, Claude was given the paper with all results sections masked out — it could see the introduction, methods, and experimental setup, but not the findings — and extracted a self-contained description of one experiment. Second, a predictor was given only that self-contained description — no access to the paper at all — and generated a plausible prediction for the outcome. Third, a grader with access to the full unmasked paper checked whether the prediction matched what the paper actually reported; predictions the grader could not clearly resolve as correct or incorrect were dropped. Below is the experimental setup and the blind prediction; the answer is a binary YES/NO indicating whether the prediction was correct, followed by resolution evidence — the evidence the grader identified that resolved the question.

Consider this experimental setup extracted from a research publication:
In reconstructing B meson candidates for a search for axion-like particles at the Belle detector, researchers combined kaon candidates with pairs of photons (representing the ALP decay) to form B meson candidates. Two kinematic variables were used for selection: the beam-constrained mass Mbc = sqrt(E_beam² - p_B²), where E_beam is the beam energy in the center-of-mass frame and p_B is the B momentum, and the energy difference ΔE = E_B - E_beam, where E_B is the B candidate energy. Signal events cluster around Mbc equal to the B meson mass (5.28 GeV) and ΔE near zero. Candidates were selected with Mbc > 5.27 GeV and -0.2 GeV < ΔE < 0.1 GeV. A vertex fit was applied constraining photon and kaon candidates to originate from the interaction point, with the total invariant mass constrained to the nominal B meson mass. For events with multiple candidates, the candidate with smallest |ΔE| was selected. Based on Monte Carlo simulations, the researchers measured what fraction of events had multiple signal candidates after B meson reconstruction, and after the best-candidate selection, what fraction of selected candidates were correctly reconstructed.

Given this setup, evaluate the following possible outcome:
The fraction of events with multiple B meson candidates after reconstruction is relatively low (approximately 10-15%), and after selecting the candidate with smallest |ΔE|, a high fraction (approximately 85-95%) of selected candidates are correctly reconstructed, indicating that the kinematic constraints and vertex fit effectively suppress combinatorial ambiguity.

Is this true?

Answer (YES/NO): NO